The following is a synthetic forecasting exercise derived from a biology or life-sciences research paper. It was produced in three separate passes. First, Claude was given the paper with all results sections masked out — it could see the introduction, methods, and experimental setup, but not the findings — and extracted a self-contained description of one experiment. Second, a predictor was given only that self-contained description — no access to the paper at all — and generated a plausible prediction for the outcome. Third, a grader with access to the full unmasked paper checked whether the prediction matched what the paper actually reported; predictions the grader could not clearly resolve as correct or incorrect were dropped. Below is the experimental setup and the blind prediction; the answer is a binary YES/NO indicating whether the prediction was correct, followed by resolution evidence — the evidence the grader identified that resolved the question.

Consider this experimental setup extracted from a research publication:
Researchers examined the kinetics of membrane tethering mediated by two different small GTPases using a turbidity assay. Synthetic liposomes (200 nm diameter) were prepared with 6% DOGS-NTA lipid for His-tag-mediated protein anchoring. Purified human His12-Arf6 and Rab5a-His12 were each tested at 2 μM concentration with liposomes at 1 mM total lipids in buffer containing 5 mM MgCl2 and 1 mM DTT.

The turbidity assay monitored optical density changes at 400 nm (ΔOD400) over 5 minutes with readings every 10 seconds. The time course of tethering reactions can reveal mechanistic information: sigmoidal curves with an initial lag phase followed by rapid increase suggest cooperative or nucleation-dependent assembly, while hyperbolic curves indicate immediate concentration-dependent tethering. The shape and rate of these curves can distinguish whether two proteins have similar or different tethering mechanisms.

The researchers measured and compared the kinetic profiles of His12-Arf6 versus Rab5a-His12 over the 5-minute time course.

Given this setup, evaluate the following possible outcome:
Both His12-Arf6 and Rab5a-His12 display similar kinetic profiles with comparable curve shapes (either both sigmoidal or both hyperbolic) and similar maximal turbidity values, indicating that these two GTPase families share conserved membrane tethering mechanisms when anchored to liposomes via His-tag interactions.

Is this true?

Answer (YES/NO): NO